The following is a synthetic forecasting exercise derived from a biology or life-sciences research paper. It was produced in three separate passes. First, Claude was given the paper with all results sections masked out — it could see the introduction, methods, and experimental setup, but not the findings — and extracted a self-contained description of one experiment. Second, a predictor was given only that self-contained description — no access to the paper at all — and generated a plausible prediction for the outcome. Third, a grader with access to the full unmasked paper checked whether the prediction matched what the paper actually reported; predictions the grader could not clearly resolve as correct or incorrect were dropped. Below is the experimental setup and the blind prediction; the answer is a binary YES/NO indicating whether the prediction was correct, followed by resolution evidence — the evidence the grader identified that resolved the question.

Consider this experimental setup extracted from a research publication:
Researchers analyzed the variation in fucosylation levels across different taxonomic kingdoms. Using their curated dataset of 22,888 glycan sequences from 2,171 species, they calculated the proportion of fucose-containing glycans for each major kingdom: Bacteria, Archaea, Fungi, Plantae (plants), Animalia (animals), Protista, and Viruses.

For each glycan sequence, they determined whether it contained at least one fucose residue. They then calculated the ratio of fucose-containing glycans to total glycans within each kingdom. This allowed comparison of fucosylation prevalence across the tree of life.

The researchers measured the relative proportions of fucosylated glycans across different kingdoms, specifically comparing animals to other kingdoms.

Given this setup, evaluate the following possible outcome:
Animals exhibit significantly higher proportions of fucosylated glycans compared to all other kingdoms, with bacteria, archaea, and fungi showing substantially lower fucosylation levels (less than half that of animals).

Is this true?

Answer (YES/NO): NO